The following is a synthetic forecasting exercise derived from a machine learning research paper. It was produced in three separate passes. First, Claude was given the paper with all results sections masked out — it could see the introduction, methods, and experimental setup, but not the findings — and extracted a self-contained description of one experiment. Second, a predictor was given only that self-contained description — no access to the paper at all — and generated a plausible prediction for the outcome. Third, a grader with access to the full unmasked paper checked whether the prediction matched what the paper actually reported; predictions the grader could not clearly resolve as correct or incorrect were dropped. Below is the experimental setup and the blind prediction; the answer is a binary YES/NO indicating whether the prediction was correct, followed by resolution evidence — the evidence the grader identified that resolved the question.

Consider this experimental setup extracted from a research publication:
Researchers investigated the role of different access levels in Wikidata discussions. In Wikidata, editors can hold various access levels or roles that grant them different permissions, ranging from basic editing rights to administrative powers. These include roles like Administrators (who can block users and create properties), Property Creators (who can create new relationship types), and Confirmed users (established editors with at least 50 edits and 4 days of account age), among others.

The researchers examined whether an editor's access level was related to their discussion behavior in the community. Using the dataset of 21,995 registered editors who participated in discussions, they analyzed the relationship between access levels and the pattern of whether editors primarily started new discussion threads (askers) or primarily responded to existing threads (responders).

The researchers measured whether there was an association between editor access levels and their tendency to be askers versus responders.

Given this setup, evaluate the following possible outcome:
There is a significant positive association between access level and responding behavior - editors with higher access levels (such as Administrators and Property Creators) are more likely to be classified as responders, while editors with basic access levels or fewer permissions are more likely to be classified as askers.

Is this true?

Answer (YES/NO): YES